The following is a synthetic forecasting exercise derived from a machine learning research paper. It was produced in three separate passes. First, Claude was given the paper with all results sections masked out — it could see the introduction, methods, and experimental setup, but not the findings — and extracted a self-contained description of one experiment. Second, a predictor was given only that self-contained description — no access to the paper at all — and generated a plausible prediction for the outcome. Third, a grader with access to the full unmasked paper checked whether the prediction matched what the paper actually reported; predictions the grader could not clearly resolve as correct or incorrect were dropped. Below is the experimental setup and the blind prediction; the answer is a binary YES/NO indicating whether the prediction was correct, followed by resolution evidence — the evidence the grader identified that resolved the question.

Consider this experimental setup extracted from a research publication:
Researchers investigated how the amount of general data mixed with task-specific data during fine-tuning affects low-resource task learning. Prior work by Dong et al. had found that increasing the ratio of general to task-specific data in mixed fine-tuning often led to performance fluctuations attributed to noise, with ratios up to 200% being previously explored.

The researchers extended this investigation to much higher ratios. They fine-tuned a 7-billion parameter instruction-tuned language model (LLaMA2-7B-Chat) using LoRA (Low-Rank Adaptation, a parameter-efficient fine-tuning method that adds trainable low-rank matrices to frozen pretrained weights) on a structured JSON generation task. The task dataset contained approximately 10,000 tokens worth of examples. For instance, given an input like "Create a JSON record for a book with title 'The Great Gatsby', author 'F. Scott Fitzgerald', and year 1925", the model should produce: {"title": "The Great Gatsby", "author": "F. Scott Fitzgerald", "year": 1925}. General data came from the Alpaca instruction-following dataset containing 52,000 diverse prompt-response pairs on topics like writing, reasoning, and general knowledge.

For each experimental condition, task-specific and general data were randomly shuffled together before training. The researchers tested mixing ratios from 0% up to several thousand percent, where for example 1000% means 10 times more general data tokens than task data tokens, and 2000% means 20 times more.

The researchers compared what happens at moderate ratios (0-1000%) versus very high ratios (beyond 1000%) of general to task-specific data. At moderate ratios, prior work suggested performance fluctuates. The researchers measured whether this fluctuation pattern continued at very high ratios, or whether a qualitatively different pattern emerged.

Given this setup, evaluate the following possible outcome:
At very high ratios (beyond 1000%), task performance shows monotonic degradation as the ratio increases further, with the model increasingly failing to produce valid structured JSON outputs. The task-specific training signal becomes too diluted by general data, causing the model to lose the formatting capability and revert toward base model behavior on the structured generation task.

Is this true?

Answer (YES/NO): NO